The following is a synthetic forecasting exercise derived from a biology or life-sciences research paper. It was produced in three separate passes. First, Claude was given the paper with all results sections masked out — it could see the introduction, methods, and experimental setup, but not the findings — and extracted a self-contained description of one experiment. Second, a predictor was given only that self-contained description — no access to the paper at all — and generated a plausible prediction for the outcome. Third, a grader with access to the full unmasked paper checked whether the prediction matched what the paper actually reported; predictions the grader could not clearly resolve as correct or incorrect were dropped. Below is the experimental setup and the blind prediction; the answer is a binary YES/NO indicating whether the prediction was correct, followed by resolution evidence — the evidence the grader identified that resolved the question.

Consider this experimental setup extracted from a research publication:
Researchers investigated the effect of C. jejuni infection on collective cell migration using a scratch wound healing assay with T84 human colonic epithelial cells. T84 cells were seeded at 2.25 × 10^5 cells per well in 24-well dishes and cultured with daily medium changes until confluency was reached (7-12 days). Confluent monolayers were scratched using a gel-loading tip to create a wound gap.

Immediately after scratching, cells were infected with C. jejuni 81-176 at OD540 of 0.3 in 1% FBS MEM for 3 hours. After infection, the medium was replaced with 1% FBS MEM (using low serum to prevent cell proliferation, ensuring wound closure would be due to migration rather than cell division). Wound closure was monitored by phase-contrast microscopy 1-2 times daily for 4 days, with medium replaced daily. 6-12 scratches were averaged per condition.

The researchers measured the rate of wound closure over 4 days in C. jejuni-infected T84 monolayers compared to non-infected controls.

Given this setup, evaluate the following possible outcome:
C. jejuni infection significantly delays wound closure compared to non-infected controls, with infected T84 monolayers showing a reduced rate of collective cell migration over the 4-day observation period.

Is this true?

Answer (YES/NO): YES